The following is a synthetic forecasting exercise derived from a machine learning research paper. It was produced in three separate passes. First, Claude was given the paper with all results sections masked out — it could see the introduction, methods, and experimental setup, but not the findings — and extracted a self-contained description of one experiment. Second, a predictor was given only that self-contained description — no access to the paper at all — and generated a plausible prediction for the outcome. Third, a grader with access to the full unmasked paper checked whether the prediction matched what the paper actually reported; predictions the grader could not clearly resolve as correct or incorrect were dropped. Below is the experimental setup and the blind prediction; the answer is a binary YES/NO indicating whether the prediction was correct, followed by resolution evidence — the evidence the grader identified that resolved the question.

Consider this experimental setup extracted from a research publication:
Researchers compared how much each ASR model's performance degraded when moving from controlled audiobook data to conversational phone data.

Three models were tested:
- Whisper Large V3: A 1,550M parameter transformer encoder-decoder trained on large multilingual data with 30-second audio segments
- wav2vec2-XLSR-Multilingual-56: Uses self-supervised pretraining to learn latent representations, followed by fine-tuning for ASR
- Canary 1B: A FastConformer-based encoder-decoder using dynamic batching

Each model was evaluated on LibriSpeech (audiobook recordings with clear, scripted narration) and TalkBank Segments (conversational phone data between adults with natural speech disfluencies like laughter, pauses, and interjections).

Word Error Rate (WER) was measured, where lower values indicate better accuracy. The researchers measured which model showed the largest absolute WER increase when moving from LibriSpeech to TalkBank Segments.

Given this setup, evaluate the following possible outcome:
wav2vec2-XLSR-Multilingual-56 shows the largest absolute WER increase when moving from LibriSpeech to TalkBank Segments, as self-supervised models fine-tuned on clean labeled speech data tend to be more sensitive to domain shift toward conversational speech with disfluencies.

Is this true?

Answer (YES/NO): YES